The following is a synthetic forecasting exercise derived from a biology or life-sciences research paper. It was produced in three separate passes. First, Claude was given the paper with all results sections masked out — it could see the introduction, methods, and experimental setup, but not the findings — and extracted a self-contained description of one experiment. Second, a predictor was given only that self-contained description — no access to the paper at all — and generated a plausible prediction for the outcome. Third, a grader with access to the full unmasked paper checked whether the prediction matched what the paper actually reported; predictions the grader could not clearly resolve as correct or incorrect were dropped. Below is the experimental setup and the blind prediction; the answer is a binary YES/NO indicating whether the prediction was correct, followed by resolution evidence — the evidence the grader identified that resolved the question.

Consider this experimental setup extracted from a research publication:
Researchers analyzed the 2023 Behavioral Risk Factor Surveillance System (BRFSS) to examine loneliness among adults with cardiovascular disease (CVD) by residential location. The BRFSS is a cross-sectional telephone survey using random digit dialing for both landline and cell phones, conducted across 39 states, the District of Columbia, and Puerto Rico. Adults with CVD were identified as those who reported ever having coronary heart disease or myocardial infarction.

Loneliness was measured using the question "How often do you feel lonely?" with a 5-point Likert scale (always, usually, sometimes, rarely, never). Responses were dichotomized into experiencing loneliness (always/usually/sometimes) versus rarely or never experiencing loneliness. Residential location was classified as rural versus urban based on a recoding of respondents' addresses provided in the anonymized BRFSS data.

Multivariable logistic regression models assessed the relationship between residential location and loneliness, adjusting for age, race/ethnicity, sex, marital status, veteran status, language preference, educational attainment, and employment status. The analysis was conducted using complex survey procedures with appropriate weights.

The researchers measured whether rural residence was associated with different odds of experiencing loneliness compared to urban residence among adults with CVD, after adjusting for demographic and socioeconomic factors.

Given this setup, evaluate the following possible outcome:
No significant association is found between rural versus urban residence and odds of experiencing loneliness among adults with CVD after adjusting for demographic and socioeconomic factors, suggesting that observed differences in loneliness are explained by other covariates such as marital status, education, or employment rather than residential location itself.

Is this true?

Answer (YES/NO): NO